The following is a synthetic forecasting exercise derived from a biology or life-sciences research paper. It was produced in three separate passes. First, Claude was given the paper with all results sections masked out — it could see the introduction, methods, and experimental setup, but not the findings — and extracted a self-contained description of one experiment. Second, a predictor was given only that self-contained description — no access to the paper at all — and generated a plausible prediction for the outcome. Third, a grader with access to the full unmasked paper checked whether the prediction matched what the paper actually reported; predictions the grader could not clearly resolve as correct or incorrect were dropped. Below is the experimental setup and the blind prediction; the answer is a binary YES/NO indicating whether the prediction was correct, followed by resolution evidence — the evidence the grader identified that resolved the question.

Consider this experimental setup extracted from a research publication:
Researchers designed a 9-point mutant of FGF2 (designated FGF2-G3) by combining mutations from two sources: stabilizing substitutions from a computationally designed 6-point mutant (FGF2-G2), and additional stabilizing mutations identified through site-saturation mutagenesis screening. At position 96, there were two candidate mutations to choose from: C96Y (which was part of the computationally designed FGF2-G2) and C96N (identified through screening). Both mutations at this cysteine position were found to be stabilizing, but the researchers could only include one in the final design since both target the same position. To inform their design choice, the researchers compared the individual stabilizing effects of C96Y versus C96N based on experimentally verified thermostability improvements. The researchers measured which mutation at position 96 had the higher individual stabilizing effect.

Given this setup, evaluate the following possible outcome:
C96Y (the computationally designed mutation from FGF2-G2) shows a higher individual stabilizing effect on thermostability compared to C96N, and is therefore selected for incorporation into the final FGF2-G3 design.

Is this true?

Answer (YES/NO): NO